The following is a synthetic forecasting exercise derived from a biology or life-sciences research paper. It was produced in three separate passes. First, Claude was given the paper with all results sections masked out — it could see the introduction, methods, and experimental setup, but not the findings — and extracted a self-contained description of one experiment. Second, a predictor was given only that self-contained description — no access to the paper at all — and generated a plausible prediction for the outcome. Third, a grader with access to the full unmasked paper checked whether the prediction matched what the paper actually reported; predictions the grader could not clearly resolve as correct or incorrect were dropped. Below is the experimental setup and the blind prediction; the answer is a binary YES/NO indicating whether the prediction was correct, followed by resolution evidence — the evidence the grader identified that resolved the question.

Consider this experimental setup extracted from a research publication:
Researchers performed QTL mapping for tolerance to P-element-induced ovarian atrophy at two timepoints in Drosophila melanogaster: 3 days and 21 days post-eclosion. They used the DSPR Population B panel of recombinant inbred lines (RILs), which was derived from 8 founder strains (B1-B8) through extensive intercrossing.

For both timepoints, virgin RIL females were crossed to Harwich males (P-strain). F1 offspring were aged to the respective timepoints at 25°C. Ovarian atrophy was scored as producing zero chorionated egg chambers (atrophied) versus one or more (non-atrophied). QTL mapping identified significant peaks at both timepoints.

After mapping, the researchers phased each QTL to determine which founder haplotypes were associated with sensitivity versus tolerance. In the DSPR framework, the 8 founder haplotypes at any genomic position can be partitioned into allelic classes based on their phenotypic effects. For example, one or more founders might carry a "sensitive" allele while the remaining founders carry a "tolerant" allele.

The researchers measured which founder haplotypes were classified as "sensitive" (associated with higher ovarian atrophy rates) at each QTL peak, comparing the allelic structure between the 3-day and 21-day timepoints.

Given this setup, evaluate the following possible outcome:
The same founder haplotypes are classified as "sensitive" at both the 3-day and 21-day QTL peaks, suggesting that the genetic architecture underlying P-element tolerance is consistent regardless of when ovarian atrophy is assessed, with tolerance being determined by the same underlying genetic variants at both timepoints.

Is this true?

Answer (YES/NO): NO